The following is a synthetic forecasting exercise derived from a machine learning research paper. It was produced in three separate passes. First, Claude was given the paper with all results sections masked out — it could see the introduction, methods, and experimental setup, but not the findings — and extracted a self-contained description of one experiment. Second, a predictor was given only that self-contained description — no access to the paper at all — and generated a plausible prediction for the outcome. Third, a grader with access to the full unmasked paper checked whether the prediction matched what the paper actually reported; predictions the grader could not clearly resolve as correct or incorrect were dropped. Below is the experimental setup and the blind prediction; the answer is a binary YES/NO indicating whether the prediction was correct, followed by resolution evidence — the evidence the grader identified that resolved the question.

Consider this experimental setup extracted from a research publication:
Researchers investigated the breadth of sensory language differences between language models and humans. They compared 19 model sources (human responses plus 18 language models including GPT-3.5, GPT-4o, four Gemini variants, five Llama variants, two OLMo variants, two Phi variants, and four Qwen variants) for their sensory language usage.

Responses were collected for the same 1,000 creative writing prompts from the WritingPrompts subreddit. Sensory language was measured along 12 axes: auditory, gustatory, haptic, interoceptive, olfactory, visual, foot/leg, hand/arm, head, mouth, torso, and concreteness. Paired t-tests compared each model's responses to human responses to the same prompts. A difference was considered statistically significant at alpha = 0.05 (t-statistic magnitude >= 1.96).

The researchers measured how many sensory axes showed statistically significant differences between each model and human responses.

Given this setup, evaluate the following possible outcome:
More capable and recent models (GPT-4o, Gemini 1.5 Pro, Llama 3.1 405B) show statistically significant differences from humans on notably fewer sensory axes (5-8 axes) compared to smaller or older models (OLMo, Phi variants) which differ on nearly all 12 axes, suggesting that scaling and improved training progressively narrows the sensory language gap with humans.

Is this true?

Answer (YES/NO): NO